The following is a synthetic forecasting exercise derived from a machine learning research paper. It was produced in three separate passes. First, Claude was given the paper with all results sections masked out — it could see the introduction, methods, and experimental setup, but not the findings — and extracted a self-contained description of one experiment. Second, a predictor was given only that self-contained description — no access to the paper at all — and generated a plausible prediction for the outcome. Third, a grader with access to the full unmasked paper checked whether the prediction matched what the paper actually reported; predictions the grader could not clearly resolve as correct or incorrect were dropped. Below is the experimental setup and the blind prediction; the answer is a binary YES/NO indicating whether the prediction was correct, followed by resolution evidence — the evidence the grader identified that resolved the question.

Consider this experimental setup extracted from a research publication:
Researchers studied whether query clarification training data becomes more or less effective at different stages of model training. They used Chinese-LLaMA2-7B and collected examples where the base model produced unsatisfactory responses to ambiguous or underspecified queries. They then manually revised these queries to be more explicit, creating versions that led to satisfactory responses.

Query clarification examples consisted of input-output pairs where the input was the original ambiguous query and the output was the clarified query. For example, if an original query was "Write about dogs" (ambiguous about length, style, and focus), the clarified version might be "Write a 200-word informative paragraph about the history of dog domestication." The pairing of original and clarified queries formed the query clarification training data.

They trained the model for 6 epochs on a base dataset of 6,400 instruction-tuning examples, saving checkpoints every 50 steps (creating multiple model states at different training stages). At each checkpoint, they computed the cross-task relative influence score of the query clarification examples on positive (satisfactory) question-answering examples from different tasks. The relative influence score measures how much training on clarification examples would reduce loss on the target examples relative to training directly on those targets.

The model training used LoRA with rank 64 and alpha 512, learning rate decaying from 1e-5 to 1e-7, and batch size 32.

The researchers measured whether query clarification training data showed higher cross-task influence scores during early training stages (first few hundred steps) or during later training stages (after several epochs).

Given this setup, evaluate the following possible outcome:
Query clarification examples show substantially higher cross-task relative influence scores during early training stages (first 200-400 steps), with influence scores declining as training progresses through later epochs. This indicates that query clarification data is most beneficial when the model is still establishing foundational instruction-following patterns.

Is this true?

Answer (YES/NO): NO